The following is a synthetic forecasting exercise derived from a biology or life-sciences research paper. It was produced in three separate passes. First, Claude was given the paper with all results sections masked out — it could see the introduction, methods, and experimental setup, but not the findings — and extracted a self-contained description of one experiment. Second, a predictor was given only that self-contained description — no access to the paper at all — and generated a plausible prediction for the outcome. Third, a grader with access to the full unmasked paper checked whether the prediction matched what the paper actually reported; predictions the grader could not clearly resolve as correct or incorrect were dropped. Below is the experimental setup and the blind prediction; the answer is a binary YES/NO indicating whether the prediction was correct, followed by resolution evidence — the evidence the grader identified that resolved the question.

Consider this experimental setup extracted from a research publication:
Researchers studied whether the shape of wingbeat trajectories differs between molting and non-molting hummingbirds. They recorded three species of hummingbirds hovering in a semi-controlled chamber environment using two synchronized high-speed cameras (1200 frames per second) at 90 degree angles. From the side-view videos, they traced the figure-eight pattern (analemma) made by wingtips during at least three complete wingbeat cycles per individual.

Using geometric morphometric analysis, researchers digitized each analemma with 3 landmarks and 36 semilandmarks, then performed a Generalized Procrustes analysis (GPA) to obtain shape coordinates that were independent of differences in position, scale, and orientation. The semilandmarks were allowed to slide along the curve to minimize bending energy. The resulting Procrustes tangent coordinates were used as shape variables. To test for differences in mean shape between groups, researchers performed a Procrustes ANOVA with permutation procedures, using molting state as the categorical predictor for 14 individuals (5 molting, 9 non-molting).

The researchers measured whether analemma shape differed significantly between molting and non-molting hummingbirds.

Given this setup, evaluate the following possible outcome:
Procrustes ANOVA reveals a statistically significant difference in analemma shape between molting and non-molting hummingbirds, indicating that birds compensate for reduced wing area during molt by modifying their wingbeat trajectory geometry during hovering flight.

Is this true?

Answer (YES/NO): NO